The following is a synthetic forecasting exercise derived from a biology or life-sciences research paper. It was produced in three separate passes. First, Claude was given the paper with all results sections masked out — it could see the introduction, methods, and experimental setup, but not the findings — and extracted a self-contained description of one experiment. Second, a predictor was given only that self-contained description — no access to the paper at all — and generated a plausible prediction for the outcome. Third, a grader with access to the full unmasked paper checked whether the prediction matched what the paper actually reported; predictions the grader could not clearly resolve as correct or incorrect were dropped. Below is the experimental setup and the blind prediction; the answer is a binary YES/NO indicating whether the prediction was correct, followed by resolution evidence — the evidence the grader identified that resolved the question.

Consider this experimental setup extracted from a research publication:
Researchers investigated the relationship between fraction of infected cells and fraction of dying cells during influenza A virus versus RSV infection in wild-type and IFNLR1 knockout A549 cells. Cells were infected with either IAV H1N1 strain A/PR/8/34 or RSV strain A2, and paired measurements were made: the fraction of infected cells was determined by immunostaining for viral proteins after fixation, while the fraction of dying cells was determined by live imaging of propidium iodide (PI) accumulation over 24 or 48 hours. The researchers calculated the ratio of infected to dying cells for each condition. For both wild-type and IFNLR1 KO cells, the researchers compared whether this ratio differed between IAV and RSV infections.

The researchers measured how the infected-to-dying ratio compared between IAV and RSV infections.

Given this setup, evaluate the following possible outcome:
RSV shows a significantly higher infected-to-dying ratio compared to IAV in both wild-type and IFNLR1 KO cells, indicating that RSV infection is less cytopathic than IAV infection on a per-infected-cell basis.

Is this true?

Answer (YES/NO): YES